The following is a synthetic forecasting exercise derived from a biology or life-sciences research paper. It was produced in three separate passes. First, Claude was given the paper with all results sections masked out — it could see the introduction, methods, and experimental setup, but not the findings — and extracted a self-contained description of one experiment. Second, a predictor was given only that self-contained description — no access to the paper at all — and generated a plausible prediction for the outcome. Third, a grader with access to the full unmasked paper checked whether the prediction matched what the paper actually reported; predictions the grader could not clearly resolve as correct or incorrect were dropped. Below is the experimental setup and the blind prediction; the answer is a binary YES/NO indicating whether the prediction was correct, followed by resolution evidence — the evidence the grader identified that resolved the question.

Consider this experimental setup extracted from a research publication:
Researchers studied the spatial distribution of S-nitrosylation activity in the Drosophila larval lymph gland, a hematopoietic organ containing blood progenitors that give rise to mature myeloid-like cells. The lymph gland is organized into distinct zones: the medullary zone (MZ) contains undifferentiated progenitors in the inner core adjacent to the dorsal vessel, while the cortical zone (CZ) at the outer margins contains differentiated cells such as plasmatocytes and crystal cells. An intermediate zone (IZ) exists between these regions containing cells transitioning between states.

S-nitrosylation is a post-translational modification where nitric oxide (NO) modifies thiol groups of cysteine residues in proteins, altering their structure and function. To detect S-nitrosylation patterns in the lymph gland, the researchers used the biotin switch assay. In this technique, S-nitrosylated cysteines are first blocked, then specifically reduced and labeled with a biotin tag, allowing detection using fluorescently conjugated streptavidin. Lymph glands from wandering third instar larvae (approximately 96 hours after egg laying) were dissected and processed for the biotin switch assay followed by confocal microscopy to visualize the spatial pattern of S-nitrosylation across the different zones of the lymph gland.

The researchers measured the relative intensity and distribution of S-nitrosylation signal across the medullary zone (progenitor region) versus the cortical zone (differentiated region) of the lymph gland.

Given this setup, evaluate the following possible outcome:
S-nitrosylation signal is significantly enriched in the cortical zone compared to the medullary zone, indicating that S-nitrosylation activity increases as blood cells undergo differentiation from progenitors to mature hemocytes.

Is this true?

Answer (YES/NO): NO